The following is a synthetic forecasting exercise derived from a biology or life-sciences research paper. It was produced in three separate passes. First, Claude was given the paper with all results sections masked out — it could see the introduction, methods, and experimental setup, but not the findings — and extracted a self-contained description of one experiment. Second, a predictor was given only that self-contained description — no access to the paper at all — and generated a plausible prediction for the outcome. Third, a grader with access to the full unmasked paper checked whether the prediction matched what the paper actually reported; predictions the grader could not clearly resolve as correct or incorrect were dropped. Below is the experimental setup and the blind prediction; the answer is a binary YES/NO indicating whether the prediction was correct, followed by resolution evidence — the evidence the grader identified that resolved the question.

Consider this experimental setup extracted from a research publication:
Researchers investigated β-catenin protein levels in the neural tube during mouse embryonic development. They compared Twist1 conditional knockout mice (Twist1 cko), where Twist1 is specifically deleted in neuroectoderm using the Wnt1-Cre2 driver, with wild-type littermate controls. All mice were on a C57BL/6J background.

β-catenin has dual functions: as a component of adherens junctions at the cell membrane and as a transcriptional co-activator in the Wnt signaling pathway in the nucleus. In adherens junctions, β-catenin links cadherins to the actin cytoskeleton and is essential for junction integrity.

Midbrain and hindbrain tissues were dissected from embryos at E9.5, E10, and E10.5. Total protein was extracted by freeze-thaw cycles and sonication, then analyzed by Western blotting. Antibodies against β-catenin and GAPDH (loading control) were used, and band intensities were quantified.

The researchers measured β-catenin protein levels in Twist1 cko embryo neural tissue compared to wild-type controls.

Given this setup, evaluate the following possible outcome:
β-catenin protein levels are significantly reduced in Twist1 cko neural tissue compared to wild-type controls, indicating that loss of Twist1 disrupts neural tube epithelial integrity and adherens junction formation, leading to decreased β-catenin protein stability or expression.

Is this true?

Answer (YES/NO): NO